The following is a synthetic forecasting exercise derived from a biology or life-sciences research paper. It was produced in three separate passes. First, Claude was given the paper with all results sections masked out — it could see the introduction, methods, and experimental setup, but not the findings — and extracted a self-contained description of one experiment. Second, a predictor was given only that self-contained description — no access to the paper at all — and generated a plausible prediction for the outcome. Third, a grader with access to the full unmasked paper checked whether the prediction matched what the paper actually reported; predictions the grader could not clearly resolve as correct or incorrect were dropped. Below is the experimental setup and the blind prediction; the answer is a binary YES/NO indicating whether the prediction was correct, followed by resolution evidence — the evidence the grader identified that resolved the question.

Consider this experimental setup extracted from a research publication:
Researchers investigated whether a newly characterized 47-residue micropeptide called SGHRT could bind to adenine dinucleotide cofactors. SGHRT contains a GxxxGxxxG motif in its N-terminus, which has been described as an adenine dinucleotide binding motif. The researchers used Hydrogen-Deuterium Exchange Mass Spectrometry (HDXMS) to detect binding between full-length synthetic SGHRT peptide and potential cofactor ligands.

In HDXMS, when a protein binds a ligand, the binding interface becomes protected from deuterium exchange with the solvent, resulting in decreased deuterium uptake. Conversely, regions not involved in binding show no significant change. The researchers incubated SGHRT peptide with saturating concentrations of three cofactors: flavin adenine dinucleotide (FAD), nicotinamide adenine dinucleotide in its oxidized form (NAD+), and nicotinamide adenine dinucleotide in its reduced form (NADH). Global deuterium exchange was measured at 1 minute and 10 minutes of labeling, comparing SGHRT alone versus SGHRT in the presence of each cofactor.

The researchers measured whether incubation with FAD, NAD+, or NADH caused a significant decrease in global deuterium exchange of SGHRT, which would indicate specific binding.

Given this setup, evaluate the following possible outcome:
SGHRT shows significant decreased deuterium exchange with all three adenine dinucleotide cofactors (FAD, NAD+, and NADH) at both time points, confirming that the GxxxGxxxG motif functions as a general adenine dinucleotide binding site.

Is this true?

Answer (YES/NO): NO